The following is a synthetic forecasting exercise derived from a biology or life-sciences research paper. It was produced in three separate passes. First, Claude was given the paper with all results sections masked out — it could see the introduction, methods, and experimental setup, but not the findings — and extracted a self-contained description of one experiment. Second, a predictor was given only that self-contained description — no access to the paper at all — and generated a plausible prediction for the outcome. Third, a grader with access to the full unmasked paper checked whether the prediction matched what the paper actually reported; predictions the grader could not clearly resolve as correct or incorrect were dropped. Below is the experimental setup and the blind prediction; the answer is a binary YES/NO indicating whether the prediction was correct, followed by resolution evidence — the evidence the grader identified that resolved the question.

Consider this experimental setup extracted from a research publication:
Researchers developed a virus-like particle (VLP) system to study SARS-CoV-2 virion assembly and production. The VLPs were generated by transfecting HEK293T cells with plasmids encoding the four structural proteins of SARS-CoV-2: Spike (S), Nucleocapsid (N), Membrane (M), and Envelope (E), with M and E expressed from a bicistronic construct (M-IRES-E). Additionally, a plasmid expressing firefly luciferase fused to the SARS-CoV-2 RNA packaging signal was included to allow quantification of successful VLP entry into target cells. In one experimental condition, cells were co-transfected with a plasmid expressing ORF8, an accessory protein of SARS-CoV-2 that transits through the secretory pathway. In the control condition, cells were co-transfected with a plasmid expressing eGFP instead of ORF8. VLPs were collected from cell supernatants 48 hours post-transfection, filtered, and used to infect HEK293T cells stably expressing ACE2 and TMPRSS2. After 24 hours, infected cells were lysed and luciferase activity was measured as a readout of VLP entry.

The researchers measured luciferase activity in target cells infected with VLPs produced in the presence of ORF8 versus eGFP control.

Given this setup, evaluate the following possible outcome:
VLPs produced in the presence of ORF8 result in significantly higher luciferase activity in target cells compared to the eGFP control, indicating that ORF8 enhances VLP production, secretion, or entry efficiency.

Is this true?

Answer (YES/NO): NO